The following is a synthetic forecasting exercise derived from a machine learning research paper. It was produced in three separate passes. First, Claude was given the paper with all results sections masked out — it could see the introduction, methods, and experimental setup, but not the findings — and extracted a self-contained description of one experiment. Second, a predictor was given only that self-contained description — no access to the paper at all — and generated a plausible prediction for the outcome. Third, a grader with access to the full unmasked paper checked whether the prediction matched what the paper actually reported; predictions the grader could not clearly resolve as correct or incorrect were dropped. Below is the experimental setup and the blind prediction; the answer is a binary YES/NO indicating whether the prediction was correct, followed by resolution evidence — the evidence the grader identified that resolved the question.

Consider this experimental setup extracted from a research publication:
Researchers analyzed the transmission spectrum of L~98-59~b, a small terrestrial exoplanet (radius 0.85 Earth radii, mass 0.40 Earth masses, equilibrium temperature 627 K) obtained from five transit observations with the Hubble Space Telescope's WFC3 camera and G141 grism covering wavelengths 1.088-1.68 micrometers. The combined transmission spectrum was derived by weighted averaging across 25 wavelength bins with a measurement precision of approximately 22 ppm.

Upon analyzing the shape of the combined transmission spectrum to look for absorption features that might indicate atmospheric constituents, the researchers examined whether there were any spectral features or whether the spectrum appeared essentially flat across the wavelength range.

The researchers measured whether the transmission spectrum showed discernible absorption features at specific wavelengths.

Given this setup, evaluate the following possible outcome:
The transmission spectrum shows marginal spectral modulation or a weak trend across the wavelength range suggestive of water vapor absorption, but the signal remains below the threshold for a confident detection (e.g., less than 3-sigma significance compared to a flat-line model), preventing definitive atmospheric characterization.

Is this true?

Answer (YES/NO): NO